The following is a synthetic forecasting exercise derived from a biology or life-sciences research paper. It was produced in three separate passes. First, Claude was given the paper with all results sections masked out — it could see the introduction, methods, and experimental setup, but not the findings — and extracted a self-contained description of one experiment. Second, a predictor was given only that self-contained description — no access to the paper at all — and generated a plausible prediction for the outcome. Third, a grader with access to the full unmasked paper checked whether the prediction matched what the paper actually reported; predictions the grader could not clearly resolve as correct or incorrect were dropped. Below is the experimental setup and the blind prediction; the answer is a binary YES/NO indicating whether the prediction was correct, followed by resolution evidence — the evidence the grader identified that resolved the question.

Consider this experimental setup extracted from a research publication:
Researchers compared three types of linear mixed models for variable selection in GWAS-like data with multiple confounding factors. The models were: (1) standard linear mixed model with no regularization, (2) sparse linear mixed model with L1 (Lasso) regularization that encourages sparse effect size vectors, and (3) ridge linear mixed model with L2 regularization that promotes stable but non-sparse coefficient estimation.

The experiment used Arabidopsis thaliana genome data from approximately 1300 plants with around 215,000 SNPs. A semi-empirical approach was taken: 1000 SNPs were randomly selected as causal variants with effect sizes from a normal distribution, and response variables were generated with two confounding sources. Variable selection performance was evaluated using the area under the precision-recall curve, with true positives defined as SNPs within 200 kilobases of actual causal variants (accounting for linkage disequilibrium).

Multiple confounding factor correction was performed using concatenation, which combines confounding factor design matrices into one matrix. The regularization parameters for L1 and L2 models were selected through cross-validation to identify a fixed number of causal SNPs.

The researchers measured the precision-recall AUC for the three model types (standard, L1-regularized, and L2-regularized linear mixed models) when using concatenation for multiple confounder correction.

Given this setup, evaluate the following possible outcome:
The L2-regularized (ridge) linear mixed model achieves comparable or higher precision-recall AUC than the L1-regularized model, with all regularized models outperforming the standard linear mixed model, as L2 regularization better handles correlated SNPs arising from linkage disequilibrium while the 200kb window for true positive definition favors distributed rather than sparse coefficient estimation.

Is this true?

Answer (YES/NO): NO